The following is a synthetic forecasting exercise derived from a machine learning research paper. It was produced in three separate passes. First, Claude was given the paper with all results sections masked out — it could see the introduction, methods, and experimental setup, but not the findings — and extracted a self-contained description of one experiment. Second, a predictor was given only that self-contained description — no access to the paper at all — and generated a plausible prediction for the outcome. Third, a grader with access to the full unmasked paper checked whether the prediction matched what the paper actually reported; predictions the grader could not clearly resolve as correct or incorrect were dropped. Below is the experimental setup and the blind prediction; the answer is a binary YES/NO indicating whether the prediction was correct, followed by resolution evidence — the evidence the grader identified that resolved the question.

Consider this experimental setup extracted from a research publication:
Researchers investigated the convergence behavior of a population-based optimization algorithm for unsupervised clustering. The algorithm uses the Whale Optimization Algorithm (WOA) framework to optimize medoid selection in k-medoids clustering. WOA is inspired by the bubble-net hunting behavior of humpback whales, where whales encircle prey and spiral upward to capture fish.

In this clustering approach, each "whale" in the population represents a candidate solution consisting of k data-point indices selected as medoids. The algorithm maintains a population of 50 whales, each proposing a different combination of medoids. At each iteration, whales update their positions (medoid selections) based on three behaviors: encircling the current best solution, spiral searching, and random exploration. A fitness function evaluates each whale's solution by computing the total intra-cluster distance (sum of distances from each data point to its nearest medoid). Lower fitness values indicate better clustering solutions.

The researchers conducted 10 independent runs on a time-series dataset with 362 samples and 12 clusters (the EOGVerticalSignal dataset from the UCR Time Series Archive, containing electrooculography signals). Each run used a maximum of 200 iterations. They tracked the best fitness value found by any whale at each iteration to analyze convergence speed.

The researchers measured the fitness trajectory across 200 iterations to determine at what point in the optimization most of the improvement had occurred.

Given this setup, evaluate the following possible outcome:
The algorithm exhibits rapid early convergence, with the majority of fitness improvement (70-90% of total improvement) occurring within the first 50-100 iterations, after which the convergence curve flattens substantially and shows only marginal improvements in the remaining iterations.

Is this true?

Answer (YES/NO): YES